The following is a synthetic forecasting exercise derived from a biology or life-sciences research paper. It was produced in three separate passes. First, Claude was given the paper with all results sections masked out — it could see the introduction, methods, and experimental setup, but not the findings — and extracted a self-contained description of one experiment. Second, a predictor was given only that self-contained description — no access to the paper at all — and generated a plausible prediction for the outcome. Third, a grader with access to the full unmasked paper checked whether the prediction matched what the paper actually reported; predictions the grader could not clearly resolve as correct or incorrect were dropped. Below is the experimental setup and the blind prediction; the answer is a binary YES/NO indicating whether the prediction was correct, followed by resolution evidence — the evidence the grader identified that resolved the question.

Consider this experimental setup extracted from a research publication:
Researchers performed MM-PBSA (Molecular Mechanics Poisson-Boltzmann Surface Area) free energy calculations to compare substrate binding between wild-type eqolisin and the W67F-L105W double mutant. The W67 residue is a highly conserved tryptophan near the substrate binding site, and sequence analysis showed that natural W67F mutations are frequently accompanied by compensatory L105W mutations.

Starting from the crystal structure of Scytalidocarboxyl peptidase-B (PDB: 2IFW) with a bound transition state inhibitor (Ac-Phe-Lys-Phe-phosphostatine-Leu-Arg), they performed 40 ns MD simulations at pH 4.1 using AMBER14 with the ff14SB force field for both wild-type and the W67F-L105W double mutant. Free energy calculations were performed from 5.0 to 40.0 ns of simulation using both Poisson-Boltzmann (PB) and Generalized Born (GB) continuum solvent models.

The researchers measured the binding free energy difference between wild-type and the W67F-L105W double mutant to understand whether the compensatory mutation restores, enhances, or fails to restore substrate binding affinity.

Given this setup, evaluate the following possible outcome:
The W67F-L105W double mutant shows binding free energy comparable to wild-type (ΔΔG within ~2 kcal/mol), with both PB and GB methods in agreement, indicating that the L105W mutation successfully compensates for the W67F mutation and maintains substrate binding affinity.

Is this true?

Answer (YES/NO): NO